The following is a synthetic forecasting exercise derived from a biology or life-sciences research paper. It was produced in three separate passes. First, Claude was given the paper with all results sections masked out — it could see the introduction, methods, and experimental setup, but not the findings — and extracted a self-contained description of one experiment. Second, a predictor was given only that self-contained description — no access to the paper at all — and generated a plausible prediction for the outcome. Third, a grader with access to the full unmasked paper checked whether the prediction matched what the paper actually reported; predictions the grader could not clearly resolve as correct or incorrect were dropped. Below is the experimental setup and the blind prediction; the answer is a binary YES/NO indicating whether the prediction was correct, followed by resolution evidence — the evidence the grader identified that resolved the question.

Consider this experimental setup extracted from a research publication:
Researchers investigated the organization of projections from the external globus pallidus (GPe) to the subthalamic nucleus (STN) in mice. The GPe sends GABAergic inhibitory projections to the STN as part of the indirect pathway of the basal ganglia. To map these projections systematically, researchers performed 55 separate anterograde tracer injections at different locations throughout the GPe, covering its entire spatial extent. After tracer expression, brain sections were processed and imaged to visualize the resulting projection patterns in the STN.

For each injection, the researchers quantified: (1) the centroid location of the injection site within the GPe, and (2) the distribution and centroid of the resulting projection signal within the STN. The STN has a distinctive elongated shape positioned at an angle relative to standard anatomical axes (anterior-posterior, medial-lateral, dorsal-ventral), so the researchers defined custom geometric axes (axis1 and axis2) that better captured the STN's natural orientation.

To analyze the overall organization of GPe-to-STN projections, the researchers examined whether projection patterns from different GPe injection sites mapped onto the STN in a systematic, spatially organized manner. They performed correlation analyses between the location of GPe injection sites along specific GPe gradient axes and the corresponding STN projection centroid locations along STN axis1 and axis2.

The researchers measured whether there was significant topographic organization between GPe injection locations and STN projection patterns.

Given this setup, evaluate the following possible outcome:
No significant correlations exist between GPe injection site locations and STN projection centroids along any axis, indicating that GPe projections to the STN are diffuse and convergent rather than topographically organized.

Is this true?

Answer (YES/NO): NO